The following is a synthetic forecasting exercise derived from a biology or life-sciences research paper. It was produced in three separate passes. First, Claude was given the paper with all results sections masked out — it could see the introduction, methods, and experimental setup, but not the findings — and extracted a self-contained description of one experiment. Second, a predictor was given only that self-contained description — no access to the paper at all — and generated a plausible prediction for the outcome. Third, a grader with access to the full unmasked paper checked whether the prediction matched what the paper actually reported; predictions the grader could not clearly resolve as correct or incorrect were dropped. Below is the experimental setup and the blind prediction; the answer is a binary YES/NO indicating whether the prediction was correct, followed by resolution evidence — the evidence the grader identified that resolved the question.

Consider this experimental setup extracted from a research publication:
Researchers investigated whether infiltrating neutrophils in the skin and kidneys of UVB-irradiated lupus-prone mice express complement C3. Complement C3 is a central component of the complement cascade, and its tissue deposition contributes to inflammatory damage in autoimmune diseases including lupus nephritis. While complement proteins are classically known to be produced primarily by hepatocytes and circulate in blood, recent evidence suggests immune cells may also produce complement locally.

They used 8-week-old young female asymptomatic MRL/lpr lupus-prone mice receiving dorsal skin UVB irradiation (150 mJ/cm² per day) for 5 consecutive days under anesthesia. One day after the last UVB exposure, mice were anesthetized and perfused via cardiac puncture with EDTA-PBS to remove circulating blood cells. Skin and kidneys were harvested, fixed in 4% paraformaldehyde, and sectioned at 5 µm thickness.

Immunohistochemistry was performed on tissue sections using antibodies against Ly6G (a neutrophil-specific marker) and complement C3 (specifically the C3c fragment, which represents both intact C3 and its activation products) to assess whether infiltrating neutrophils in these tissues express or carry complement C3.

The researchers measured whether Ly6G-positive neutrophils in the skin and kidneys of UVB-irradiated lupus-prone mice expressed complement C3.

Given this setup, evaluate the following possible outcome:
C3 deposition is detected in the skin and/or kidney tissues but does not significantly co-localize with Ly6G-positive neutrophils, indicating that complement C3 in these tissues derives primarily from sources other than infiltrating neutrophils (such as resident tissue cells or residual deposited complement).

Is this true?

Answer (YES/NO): NO